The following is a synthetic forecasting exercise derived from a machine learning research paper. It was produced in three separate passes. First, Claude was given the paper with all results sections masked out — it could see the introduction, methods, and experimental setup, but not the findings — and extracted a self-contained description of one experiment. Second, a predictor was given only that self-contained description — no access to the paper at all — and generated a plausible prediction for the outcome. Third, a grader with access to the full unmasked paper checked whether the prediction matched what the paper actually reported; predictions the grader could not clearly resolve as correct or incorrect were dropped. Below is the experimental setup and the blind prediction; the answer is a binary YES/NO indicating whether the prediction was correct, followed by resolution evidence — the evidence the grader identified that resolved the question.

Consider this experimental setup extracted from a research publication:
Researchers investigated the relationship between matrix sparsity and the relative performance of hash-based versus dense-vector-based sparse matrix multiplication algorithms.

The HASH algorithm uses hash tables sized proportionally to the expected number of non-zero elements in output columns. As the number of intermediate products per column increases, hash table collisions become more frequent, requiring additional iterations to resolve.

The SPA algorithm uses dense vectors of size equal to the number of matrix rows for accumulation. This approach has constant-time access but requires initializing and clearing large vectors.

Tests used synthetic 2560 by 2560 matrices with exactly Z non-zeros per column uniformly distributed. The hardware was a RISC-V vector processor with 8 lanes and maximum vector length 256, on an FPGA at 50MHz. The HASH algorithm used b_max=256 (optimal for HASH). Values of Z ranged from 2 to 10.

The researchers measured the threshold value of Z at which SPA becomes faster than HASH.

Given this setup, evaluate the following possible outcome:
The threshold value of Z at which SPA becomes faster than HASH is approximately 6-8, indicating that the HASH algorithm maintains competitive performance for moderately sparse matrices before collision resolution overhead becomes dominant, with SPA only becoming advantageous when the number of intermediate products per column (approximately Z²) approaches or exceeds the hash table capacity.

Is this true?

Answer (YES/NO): YES